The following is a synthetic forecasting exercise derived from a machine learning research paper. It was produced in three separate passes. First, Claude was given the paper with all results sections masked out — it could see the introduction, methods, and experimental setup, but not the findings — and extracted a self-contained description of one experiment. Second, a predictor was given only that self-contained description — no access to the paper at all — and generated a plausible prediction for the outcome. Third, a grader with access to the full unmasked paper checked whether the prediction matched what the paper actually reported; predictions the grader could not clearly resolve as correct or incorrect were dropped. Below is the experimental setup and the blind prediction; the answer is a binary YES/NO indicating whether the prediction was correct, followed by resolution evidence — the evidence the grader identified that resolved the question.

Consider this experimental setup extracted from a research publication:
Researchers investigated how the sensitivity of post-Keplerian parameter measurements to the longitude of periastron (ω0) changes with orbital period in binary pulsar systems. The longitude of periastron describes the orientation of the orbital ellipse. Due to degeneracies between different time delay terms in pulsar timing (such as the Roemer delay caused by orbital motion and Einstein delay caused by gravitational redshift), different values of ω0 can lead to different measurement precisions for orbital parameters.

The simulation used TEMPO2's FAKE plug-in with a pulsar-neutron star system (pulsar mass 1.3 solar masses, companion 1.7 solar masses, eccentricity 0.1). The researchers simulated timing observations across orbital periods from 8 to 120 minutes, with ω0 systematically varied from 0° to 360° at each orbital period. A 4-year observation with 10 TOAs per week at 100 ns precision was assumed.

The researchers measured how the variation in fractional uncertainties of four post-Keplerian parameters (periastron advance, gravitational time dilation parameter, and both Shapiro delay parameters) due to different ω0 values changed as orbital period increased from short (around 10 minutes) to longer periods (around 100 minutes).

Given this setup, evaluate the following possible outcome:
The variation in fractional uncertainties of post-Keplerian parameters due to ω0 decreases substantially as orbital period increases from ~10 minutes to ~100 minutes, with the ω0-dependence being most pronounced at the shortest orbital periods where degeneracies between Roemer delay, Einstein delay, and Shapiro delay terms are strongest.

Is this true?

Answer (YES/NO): NO